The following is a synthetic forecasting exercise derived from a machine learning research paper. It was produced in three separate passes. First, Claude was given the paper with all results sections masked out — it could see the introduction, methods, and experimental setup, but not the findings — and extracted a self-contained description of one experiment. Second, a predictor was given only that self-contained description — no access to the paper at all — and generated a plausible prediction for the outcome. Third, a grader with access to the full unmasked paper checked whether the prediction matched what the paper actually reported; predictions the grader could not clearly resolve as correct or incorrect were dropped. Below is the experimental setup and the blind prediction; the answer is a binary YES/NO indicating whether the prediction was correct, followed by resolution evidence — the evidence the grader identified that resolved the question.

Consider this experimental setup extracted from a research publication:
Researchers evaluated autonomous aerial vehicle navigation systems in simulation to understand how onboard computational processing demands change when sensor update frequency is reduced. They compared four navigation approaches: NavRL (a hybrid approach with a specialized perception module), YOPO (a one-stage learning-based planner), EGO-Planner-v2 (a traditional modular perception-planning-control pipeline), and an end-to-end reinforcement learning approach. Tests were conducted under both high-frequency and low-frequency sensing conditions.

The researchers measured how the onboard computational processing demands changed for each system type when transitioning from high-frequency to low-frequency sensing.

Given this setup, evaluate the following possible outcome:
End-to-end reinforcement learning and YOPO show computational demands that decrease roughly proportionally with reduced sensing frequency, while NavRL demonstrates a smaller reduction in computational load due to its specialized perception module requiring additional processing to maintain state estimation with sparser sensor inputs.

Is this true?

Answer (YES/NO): NO